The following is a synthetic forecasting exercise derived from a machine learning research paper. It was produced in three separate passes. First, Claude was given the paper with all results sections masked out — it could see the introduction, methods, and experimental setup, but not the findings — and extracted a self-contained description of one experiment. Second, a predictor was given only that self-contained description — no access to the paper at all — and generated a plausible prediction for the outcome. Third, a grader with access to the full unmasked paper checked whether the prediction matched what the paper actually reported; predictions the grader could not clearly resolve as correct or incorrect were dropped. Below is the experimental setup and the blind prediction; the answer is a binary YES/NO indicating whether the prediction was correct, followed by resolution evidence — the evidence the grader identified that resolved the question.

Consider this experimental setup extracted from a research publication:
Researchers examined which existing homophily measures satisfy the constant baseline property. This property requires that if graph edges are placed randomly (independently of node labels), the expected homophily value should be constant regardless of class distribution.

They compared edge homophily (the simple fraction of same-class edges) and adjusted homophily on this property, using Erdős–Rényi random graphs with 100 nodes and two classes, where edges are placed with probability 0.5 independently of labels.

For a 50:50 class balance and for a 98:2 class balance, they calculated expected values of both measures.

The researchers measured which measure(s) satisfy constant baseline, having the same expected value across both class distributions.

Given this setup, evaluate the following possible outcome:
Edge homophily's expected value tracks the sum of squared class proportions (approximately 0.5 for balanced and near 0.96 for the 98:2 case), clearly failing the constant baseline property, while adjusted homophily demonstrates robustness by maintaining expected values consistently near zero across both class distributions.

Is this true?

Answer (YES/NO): YES